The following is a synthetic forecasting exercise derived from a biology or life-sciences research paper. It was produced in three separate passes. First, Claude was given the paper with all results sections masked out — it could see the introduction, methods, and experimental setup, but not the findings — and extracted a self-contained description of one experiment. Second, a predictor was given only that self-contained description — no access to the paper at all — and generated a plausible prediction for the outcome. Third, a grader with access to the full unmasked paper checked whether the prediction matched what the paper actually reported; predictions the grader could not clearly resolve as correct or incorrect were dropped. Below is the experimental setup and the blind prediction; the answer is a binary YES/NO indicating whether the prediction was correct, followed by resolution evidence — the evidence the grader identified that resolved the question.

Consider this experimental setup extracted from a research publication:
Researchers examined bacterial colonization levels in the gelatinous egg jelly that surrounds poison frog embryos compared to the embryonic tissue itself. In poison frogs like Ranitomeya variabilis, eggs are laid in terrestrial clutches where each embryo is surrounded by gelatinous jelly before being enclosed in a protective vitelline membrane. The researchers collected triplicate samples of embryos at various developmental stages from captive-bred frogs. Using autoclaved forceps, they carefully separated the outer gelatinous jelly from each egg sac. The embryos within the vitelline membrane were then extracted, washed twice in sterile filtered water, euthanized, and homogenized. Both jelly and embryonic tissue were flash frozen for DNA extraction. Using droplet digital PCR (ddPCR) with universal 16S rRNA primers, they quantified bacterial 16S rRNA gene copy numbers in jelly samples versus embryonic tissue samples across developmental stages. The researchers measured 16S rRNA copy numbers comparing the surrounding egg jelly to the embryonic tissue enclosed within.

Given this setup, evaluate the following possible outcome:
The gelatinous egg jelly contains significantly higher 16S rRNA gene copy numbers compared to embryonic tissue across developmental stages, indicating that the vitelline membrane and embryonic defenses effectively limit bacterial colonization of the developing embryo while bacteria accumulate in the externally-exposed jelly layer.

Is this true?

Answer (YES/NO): YES